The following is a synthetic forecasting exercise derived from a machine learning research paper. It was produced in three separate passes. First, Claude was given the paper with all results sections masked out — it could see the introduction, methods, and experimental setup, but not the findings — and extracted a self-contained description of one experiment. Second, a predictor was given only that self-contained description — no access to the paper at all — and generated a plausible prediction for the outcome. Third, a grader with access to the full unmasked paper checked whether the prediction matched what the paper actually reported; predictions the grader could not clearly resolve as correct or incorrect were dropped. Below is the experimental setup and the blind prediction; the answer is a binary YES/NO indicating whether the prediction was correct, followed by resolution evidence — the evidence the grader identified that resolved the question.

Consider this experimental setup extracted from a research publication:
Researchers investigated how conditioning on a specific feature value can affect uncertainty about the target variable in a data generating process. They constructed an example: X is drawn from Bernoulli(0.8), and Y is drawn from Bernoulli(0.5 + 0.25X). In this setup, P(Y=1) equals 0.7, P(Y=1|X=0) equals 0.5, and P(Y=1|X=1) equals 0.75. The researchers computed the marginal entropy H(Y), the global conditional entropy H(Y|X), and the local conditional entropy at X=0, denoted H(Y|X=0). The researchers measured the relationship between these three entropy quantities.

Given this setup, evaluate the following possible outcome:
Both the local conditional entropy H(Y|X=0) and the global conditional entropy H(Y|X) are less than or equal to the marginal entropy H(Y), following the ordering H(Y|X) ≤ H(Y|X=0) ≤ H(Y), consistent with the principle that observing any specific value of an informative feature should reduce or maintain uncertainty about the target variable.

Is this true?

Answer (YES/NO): NO